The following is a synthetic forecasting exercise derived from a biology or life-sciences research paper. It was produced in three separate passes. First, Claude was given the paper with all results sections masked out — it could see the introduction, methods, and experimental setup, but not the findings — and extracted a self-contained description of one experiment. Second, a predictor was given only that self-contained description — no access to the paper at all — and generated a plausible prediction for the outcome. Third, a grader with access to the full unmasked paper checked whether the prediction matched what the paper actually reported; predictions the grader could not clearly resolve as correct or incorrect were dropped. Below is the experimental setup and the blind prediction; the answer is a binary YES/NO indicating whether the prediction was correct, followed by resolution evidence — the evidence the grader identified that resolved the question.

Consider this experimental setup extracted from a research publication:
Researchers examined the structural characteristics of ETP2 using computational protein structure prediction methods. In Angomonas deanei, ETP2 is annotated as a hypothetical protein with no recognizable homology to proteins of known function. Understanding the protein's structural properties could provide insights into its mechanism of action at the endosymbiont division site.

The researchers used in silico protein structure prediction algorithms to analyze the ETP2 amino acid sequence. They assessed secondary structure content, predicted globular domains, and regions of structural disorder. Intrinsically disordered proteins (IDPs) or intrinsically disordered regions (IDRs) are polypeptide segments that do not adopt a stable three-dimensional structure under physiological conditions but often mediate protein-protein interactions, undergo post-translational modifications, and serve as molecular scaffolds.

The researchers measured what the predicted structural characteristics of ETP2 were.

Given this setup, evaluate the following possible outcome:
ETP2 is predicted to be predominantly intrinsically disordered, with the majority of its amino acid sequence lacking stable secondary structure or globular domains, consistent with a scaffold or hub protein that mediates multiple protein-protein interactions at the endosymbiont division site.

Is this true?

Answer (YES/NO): YES